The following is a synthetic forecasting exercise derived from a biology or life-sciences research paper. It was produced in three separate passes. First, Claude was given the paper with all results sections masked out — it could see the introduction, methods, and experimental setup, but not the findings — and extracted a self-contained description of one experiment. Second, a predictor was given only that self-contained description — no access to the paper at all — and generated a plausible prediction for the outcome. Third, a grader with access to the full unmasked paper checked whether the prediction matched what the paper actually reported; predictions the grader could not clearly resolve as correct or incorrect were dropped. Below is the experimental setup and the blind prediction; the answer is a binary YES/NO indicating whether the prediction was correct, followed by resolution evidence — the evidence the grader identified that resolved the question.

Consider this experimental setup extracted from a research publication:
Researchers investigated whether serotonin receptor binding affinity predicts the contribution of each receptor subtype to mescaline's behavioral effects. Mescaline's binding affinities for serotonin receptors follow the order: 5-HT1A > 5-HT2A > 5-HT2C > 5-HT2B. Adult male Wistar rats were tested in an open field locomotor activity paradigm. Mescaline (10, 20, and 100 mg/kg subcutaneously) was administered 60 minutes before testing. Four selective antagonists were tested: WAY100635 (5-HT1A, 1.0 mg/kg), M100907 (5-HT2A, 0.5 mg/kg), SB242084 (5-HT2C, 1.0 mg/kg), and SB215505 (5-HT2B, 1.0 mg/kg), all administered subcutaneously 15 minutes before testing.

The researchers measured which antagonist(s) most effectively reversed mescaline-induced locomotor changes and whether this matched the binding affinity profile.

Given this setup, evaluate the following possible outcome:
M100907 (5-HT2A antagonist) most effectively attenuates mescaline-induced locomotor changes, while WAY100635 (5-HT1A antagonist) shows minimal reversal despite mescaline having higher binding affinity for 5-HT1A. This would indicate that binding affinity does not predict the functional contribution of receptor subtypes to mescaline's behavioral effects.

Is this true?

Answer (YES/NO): NO